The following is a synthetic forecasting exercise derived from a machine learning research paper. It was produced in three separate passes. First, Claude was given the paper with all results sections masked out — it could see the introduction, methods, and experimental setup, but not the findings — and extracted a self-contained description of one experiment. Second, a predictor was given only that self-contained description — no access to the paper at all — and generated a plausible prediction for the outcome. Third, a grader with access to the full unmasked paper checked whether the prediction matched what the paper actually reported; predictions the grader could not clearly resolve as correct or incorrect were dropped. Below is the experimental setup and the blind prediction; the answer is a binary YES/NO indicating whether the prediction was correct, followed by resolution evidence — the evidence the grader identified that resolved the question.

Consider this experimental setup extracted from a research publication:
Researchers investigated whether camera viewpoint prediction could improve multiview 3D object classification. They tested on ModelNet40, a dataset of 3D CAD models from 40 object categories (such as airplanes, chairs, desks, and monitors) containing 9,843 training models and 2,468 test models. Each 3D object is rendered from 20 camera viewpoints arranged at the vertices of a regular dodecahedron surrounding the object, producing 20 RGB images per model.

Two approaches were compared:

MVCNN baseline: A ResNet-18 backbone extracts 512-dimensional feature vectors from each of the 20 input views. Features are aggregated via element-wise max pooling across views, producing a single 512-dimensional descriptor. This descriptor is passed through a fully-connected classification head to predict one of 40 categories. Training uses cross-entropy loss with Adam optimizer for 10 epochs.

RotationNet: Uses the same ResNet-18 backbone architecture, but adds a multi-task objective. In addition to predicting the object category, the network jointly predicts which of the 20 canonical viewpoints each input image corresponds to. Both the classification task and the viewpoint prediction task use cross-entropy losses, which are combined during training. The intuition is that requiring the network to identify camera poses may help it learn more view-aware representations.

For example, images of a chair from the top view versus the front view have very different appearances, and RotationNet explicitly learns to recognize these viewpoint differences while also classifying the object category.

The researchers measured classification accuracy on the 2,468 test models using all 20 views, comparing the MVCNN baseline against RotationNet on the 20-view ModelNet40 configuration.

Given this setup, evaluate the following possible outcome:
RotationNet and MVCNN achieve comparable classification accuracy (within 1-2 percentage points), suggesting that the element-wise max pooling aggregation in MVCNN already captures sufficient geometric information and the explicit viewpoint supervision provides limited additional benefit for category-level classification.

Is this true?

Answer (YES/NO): NO